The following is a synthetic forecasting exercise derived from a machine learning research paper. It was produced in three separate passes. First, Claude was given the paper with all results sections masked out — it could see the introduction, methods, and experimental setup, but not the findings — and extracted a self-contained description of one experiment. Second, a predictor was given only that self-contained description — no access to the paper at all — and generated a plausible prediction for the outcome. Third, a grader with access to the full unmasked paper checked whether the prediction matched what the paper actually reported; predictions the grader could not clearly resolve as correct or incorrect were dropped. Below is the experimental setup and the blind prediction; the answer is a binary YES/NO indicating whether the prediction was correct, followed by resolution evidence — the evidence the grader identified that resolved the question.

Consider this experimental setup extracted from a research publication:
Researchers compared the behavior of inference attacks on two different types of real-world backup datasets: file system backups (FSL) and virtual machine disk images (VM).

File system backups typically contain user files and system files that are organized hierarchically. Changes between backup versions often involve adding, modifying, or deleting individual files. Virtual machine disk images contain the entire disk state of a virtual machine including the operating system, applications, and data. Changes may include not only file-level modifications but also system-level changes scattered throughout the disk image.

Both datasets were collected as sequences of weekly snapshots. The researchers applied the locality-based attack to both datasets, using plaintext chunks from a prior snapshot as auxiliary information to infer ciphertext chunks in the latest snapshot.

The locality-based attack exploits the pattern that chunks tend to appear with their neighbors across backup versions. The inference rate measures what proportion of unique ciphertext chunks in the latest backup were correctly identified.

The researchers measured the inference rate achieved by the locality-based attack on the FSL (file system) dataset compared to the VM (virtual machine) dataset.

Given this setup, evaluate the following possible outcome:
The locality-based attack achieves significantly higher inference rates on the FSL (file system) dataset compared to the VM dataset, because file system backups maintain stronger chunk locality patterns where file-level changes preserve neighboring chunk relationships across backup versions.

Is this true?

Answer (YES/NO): YES